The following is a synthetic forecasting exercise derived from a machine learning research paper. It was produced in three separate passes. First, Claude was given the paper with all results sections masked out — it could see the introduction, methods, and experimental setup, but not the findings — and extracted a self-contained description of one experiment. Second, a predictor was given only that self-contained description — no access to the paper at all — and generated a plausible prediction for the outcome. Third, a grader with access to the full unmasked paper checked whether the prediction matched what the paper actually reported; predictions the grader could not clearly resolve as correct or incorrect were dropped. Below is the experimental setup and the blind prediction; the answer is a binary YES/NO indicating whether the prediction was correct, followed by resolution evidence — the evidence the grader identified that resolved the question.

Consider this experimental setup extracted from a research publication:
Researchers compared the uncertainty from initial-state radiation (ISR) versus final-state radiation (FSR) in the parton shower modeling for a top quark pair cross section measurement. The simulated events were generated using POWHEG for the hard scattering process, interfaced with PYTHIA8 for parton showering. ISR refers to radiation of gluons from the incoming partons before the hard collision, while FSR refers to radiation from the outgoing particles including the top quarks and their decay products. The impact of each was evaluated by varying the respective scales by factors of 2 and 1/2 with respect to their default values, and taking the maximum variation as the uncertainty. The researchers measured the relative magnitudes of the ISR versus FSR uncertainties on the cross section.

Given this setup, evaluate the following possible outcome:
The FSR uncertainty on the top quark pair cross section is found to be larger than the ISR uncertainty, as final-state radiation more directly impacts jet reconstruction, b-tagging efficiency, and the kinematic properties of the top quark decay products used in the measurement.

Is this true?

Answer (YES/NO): YES